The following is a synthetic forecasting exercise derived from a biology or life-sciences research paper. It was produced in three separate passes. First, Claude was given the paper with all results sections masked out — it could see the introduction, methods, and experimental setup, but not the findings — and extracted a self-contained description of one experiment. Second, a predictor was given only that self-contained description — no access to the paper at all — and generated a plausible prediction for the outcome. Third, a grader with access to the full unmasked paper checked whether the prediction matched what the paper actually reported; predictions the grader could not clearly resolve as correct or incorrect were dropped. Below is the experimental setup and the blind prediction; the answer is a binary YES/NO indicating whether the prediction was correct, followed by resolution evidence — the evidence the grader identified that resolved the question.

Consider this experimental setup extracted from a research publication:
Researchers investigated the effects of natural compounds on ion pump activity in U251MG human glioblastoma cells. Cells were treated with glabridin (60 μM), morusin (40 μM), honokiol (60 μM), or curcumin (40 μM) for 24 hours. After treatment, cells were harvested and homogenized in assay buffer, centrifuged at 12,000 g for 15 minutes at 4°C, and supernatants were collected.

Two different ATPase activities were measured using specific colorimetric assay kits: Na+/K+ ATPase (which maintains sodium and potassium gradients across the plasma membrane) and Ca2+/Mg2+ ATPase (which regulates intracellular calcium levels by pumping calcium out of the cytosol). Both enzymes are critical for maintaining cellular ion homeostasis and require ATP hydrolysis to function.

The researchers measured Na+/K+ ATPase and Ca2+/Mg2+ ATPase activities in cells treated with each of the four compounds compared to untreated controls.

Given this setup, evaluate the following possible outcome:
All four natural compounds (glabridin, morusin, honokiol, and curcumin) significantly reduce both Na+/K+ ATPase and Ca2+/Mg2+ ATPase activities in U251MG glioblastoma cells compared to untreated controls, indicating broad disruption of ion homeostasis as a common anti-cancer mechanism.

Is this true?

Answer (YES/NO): YES